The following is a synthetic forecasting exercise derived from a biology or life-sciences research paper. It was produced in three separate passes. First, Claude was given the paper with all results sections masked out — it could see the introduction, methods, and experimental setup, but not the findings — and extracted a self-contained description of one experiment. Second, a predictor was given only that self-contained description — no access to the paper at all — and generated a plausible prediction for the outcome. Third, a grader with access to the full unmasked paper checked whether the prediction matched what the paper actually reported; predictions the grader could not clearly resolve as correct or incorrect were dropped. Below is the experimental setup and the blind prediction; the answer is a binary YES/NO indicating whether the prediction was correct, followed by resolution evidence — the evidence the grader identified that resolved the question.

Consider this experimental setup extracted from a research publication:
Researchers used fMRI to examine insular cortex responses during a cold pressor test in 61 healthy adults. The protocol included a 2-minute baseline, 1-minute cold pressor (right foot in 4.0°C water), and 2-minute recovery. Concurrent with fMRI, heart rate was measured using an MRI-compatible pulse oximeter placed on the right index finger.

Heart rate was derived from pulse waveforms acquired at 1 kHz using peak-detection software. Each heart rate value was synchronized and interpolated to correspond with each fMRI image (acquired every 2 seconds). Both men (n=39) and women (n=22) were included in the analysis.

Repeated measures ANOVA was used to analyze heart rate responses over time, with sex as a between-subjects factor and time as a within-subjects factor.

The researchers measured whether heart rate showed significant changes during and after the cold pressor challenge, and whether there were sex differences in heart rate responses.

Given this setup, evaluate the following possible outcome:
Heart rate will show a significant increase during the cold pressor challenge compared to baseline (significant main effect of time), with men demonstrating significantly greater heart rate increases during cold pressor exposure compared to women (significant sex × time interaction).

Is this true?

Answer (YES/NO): NO